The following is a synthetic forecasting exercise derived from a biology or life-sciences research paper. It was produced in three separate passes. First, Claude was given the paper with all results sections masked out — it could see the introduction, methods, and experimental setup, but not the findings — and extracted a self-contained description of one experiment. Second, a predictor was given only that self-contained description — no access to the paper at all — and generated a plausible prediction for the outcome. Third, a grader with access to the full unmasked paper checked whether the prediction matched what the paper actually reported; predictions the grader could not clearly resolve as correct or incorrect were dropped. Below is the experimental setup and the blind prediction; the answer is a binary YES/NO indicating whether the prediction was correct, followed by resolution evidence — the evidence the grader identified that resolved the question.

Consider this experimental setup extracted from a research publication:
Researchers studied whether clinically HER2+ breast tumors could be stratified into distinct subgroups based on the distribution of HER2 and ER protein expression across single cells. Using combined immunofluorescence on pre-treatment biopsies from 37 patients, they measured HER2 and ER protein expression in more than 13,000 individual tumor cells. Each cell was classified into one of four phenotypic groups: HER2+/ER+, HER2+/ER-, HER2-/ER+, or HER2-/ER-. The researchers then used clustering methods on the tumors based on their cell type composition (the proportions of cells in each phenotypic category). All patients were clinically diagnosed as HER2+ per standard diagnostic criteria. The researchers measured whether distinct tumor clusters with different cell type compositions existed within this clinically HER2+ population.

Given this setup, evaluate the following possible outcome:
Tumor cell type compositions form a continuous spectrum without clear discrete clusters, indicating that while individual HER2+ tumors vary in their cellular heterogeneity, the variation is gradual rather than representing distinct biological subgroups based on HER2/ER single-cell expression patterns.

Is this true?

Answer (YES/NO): NO